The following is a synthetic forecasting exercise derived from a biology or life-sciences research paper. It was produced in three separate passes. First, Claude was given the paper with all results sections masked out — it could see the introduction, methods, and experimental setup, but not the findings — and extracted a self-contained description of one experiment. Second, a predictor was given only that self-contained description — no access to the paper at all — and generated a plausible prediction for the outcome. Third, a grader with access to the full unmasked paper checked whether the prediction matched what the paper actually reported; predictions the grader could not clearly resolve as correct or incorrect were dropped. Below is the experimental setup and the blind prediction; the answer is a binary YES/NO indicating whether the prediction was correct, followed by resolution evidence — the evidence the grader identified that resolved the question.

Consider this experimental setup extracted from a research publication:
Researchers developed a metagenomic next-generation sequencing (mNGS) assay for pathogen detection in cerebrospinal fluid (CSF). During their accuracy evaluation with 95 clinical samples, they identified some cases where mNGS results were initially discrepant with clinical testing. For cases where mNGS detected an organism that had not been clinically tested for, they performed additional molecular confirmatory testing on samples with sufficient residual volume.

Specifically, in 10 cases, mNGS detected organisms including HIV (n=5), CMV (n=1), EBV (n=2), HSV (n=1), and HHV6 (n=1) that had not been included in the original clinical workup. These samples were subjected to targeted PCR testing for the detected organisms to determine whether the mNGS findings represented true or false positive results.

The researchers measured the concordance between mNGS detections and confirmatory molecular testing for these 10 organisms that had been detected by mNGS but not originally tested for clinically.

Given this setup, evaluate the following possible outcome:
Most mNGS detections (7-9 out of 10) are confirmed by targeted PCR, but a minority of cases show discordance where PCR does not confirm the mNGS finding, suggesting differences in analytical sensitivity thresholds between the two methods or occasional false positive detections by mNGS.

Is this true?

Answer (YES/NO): NO